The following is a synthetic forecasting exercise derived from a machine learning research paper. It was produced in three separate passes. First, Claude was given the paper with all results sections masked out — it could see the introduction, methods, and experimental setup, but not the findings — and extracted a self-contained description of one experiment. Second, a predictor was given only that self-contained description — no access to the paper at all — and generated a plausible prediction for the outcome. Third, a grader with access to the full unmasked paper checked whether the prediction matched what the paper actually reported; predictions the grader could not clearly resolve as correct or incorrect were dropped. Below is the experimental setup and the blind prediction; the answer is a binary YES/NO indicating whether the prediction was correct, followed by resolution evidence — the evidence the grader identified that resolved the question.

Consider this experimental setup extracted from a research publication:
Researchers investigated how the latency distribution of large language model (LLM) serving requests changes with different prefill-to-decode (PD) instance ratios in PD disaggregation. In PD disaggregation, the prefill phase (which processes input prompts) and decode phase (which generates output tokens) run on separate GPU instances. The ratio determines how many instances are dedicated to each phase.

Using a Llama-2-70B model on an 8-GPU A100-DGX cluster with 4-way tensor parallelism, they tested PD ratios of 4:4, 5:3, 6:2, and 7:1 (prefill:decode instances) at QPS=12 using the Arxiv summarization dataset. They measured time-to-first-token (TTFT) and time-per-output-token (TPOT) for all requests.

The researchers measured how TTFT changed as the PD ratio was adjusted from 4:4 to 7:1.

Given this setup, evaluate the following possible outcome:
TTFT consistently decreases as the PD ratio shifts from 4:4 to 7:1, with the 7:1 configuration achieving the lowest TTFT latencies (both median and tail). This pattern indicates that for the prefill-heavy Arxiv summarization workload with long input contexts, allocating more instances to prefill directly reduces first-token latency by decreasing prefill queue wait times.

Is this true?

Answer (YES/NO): NO